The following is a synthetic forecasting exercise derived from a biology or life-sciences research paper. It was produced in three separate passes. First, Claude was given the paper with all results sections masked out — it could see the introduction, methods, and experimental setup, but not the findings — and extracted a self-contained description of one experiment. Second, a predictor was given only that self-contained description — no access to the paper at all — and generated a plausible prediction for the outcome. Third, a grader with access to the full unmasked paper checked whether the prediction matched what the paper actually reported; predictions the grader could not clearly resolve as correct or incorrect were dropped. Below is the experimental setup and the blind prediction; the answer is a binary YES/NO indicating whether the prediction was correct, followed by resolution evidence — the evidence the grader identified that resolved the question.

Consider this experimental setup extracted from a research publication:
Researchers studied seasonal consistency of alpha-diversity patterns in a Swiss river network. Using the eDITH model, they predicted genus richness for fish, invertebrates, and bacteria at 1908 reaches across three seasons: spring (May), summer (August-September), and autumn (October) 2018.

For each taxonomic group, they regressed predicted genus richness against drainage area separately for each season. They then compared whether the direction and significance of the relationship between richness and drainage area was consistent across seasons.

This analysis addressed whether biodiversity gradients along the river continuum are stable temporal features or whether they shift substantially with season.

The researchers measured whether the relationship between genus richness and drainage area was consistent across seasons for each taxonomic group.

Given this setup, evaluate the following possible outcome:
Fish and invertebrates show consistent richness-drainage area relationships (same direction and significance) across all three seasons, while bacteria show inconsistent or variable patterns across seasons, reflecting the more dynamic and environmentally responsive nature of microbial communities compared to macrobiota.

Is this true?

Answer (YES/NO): NO